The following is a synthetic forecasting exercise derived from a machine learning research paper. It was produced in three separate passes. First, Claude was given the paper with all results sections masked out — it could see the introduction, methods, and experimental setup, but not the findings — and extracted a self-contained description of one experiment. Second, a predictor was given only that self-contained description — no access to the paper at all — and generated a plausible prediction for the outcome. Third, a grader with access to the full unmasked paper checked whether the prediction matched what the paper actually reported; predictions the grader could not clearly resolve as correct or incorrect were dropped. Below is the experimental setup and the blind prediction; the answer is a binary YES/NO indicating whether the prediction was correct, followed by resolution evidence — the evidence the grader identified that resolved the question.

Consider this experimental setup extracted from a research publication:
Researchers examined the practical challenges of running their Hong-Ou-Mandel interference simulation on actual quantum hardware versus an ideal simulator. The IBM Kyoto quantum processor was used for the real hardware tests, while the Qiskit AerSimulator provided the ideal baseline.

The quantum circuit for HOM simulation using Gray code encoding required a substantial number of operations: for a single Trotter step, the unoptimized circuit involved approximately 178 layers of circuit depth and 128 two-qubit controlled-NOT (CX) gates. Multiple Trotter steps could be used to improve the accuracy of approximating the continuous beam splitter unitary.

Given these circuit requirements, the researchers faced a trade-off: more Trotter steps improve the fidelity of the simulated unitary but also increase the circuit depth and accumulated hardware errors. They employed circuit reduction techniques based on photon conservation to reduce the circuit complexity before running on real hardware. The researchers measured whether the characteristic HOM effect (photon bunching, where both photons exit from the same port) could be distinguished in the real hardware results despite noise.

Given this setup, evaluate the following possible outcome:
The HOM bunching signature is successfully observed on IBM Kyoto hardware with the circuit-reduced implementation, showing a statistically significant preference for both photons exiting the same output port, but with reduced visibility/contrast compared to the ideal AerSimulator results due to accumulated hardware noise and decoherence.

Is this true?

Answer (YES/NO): YES